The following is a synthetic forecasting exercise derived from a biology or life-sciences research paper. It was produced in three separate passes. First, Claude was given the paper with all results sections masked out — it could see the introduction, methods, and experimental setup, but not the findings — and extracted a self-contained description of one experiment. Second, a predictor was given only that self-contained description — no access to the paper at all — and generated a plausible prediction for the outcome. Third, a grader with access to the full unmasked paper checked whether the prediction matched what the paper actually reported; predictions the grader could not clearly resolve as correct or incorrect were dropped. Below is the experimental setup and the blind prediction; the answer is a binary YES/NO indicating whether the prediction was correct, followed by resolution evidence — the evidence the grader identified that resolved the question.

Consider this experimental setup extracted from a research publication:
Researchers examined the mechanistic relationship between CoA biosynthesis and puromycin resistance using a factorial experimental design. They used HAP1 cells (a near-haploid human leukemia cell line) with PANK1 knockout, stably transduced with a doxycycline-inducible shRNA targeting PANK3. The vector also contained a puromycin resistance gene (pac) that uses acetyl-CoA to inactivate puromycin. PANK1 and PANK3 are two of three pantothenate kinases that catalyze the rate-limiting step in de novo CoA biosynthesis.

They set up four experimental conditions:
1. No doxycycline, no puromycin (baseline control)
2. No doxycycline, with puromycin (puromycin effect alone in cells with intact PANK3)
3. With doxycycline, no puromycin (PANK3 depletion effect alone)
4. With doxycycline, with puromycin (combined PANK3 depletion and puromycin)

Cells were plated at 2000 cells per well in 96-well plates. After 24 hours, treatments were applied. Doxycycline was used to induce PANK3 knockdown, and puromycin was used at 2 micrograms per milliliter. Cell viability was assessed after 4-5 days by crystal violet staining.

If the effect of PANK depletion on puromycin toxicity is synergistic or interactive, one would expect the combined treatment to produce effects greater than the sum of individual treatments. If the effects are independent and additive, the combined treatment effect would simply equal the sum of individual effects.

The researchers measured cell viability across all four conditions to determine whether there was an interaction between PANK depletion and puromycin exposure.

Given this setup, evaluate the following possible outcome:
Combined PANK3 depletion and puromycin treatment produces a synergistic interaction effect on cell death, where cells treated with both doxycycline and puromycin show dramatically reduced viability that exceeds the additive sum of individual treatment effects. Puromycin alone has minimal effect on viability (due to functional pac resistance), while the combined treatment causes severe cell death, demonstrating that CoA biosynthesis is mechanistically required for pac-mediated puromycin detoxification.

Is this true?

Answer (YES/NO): YES